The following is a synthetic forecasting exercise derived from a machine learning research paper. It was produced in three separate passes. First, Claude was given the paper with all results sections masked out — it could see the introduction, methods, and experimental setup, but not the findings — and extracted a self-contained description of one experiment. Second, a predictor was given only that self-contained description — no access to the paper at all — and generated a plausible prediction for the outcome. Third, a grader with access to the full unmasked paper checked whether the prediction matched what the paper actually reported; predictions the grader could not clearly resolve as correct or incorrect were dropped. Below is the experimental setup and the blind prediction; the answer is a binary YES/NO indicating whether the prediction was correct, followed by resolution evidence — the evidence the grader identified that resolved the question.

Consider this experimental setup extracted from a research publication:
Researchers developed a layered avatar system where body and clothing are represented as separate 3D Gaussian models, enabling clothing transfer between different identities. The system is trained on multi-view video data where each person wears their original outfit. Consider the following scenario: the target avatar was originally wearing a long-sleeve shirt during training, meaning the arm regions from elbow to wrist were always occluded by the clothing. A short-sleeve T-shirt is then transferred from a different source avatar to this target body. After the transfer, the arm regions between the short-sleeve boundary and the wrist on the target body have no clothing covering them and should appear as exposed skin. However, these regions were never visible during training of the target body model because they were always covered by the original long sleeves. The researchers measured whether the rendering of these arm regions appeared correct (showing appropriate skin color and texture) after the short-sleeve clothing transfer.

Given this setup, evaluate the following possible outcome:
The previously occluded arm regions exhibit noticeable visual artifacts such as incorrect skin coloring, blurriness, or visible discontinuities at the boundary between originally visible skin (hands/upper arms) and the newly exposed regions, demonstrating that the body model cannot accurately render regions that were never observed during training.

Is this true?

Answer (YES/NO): YES